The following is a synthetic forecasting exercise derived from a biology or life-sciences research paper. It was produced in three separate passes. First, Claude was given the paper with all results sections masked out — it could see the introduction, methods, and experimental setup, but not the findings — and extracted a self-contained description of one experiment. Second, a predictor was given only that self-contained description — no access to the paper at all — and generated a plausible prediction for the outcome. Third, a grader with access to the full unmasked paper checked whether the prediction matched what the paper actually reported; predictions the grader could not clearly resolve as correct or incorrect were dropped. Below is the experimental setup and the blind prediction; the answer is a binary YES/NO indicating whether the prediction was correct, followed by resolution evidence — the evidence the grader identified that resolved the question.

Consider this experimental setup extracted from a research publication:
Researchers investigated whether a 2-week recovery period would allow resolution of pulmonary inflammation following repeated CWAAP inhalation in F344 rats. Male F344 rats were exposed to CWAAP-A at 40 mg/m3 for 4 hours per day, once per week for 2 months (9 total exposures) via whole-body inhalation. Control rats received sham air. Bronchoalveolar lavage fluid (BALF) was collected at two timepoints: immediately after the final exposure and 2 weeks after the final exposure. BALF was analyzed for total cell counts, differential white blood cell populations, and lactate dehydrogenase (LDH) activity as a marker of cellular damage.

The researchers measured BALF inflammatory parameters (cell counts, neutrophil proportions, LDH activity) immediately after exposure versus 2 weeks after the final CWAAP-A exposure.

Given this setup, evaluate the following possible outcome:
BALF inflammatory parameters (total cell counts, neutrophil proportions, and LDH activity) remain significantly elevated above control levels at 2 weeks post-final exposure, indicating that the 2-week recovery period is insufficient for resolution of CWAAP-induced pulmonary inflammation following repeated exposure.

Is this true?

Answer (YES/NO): YES